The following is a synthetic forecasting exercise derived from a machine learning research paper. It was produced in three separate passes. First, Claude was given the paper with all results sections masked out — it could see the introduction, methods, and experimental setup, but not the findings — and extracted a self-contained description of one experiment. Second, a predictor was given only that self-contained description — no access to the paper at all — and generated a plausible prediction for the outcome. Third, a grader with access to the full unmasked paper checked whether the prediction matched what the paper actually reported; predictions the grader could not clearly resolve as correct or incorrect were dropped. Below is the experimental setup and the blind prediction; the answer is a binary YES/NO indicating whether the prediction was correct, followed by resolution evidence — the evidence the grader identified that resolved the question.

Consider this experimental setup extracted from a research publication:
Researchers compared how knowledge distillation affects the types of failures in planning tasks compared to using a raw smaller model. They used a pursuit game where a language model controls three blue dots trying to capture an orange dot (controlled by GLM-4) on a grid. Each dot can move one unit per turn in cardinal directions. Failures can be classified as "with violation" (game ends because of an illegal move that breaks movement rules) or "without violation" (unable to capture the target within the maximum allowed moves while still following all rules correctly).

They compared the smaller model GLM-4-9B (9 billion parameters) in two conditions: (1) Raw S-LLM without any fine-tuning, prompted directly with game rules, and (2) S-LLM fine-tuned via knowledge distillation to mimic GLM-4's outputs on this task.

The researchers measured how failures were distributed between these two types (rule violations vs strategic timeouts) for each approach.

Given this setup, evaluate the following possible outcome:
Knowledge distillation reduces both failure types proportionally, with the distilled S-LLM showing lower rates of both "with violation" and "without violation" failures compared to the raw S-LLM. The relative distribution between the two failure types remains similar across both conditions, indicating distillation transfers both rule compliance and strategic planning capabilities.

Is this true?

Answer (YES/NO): NO